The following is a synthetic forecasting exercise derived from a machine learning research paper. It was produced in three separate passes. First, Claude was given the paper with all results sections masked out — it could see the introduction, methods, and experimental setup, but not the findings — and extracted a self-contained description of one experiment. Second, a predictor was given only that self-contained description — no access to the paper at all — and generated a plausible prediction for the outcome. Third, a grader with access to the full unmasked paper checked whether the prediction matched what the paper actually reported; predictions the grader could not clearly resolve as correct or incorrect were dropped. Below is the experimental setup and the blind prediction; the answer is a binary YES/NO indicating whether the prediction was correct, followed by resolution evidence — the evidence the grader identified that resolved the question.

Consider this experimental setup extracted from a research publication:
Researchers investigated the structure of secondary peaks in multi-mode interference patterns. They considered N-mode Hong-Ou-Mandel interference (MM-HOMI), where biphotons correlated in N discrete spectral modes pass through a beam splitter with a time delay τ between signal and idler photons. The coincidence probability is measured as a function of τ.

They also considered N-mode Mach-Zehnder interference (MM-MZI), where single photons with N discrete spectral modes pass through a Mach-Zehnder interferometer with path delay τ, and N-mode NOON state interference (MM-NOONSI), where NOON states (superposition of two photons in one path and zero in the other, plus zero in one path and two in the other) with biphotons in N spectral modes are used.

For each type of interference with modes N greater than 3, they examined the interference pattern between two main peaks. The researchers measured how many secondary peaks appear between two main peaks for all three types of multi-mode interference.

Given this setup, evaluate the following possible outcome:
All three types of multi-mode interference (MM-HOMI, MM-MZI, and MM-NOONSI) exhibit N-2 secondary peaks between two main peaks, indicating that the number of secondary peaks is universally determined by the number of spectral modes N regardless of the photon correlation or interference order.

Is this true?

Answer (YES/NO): NO